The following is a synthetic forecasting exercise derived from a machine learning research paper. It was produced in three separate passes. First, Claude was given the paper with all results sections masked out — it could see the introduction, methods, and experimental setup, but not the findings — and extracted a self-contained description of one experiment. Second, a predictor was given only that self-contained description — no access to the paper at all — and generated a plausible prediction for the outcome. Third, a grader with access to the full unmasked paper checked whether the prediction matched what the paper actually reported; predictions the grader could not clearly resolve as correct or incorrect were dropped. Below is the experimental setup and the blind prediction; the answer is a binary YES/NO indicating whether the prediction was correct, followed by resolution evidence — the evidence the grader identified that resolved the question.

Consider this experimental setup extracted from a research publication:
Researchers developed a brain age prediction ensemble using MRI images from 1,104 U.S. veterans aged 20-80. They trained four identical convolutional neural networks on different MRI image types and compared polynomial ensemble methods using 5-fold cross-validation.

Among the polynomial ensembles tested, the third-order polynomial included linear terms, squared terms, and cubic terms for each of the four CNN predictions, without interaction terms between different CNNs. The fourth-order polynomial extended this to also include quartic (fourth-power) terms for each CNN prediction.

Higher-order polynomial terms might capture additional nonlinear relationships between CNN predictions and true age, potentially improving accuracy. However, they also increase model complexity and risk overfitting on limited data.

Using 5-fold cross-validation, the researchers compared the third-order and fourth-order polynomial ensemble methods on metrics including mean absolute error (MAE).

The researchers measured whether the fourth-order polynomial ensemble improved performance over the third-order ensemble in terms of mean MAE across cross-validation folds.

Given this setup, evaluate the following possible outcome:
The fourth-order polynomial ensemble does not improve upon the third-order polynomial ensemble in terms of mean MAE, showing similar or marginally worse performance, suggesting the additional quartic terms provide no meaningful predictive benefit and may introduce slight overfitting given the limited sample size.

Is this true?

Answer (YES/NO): YES